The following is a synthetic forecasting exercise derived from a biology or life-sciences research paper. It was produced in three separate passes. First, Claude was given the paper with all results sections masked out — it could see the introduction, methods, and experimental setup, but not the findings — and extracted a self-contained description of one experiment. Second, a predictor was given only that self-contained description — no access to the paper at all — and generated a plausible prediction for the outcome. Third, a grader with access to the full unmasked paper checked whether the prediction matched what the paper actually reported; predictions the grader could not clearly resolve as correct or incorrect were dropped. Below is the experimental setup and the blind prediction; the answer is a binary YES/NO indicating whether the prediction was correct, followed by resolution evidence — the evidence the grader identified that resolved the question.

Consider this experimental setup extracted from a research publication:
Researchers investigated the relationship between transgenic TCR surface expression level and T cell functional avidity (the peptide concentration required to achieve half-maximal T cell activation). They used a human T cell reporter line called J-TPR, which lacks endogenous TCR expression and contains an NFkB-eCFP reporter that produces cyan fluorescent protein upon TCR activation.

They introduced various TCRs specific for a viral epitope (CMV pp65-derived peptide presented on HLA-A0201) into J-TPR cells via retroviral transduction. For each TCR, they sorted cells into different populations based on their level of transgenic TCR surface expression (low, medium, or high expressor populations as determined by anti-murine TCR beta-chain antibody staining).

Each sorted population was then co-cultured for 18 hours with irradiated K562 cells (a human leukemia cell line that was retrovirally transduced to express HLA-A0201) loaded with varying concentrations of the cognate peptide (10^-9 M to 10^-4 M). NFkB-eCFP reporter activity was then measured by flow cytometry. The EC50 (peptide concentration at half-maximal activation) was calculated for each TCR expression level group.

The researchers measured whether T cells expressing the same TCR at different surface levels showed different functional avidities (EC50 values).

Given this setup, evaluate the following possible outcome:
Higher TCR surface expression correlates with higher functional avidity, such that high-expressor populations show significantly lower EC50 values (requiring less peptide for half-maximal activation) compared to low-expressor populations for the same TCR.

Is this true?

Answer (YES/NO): YES